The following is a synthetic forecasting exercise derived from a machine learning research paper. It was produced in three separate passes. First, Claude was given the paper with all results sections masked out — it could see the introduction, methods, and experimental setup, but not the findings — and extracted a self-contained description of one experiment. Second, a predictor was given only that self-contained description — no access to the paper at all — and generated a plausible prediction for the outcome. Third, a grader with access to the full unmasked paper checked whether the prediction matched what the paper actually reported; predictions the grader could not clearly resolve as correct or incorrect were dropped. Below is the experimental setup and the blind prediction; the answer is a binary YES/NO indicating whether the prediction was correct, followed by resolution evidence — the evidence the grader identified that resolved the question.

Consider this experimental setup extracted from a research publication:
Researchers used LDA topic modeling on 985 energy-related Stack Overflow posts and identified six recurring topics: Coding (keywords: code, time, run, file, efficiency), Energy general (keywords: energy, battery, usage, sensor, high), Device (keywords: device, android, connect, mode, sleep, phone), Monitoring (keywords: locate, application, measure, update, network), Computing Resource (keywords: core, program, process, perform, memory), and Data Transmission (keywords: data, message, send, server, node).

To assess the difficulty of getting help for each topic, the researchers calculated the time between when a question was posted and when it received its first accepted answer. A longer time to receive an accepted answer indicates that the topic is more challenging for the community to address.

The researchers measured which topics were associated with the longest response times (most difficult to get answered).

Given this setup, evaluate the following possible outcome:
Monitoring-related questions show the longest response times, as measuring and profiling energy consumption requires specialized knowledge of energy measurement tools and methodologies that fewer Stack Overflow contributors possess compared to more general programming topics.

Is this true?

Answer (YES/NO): YES